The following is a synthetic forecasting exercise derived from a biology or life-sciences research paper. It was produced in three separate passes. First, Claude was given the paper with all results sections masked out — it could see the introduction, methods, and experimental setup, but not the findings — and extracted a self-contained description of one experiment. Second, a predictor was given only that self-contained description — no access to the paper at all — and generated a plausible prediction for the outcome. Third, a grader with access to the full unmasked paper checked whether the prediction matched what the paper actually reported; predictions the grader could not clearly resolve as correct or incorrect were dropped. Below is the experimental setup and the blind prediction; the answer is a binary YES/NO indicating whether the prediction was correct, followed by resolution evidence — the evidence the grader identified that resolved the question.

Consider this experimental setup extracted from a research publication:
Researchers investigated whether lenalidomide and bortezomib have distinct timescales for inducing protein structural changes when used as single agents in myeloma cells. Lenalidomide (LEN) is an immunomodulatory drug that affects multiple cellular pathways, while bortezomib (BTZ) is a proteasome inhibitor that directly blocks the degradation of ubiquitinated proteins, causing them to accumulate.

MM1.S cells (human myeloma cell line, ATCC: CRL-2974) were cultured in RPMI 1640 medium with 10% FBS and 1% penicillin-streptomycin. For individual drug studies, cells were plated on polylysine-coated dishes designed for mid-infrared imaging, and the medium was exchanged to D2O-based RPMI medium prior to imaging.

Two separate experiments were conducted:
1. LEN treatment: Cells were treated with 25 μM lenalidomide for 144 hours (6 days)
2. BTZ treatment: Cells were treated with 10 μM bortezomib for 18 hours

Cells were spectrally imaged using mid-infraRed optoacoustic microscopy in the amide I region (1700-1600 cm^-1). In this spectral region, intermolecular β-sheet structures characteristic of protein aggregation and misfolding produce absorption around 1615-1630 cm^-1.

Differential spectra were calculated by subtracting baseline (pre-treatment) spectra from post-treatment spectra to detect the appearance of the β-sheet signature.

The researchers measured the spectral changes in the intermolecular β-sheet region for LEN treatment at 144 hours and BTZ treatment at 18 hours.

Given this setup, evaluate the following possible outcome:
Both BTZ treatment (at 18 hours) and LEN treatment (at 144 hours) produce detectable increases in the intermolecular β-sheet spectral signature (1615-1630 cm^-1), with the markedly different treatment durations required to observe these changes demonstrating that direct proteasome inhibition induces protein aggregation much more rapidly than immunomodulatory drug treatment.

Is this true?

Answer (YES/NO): YES